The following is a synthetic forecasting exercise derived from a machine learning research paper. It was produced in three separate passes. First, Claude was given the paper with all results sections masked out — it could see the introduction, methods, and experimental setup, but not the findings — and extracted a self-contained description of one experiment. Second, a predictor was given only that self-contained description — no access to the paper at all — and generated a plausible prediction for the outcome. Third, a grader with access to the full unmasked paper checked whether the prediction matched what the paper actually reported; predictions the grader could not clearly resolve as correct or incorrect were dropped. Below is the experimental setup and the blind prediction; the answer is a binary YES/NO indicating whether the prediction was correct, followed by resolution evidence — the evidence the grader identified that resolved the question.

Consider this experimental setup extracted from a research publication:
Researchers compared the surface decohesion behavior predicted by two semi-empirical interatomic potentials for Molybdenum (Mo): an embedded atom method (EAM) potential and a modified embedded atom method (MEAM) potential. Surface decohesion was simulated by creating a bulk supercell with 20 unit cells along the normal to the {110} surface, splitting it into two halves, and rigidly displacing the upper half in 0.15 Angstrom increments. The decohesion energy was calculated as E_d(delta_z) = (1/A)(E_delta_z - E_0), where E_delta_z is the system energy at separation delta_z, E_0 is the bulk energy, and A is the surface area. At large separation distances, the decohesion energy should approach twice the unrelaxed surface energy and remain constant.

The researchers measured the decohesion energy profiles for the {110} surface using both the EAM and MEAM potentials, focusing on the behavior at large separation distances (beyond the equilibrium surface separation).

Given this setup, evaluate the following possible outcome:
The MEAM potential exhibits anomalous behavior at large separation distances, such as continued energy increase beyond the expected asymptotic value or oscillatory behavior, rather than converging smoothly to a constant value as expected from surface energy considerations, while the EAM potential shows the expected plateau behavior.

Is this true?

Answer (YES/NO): YES